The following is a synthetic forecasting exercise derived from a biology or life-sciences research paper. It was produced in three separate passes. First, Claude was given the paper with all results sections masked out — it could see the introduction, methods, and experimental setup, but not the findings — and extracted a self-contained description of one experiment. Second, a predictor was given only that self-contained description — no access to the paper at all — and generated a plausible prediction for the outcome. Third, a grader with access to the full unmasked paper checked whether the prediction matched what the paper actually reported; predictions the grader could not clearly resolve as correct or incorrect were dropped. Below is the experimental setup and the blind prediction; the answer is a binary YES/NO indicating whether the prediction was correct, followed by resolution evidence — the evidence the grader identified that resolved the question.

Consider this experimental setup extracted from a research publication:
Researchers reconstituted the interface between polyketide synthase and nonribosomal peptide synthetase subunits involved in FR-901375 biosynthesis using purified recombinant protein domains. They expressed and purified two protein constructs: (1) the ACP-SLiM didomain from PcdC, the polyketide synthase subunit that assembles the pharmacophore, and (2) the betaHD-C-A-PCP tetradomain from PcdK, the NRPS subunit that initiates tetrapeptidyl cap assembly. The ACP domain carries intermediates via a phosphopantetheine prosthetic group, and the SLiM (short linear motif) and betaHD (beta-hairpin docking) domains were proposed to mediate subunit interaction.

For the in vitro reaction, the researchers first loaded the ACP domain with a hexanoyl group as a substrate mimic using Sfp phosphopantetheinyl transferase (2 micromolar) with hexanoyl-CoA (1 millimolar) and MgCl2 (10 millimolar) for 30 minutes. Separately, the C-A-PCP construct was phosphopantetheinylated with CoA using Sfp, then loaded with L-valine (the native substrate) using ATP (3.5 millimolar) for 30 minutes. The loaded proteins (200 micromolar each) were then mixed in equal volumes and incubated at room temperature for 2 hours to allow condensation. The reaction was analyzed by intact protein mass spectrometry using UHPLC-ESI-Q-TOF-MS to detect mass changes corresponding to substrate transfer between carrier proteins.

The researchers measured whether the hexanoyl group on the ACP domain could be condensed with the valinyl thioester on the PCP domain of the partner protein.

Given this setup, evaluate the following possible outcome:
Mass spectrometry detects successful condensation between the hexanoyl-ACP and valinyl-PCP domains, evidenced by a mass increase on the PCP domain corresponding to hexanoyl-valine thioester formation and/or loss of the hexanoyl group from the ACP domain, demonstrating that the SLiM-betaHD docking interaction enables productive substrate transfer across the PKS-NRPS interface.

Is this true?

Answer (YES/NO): NO